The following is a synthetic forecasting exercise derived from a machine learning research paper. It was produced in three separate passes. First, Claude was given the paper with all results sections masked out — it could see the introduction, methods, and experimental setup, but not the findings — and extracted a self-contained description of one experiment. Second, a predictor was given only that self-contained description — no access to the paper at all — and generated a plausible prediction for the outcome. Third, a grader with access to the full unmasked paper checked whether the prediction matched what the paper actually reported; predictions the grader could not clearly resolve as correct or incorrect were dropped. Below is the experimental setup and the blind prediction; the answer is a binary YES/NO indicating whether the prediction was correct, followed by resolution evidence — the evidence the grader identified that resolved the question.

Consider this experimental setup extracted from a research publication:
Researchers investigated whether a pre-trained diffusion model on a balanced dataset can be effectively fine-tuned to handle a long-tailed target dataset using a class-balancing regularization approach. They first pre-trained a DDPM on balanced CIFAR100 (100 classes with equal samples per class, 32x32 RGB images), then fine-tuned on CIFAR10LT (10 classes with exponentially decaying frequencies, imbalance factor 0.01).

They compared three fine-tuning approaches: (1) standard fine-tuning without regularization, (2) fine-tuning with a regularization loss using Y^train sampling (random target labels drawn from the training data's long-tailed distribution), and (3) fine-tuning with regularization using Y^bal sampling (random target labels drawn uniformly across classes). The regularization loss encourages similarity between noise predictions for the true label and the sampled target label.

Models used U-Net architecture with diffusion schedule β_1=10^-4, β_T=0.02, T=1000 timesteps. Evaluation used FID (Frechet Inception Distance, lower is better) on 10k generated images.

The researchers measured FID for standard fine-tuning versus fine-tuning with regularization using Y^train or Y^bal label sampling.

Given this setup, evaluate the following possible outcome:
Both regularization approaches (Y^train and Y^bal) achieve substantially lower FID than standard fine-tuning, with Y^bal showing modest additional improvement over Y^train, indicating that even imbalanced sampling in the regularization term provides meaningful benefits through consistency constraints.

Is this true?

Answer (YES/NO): NO